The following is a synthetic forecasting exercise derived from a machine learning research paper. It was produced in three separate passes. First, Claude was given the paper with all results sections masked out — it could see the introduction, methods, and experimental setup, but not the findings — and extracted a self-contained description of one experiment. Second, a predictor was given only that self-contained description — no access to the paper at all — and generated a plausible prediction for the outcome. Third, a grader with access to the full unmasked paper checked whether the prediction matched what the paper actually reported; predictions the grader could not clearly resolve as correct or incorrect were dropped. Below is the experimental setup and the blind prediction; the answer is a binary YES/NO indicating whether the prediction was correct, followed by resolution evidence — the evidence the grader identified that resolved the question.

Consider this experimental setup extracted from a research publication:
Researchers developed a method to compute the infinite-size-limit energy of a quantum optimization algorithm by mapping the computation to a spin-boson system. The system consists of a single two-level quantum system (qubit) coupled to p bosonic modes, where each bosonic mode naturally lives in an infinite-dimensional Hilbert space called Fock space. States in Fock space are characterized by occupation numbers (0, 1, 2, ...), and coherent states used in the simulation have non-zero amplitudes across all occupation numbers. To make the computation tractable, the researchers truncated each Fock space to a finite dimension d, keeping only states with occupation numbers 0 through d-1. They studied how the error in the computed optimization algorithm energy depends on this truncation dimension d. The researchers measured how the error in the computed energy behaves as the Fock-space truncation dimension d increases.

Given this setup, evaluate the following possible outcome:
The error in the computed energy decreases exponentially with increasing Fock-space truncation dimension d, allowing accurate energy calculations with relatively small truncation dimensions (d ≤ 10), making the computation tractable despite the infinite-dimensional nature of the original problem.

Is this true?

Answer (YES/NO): YES